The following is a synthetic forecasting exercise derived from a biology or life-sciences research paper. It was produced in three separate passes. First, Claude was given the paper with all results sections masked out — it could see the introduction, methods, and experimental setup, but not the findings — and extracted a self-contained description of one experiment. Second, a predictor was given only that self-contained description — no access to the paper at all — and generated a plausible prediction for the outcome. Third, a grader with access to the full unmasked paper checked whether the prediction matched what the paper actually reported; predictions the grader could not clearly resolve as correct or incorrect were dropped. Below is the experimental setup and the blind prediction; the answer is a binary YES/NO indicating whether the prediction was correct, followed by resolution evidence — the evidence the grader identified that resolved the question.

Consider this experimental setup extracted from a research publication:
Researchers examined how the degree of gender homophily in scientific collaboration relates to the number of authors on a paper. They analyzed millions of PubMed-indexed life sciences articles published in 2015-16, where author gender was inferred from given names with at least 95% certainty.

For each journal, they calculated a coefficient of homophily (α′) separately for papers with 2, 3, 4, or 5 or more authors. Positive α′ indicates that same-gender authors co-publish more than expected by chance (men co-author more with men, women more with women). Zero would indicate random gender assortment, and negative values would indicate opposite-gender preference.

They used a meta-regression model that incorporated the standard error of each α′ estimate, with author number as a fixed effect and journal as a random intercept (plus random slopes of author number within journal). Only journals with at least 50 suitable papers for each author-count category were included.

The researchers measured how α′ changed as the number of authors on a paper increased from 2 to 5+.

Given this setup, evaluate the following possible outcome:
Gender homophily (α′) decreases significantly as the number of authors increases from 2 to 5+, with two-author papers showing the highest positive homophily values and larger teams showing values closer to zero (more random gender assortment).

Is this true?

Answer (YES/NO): NO